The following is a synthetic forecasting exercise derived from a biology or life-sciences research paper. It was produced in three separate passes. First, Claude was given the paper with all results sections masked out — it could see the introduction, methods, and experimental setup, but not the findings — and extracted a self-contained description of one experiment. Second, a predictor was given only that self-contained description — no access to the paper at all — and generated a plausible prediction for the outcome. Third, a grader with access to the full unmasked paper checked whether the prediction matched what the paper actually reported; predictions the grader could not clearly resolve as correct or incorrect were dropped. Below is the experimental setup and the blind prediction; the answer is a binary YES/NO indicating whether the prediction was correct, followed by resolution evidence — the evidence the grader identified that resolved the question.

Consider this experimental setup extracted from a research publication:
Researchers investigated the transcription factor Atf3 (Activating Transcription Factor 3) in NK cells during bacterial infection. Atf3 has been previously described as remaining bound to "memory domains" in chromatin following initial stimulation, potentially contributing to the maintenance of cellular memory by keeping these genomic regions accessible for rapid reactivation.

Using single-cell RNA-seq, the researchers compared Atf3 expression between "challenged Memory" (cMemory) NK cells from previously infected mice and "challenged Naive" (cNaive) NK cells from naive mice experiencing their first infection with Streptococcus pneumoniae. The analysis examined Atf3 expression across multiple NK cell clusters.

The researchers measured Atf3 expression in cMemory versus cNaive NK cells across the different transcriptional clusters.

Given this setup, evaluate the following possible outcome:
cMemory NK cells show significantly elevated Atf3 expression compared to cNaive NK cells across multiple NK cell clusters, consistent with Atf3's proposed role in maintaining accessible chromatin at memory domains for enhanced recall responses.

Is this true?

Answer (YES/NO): YES